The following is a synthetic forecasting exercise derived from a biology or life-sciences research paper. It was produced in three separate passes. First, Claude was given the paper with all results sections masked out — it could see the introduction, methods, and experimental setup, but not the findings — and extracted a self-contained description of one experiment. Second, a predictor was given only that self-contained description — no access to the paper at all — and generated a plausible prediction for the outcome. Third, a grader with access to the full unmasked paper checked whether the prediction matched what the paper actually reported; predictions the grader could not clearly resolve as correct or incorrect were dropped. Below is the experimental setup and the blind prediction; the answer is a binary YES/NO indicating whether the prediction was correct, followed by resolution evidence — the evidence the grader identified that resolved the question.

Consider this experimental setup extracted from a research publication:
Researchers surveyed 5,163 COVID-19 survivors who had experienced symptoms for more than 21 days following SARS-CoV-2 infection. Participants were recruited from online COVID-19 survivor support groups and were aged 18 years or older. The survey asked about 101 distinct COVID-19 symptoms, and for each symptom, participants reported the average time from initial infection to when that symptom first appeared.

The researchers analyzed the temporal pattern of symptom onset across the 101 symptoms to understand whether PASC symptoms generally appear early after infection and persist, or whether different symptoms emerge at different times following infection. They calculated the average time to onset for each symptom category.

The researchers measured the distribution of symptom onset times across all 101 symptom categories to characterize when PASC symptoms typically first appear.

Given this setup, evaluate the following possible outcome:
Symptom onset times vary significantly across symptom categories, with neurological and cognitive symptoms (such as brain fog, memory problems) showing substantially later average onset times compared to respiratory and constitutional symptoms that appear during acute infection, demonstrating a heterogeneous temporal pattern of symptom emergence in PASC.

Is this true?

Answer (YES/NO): NO